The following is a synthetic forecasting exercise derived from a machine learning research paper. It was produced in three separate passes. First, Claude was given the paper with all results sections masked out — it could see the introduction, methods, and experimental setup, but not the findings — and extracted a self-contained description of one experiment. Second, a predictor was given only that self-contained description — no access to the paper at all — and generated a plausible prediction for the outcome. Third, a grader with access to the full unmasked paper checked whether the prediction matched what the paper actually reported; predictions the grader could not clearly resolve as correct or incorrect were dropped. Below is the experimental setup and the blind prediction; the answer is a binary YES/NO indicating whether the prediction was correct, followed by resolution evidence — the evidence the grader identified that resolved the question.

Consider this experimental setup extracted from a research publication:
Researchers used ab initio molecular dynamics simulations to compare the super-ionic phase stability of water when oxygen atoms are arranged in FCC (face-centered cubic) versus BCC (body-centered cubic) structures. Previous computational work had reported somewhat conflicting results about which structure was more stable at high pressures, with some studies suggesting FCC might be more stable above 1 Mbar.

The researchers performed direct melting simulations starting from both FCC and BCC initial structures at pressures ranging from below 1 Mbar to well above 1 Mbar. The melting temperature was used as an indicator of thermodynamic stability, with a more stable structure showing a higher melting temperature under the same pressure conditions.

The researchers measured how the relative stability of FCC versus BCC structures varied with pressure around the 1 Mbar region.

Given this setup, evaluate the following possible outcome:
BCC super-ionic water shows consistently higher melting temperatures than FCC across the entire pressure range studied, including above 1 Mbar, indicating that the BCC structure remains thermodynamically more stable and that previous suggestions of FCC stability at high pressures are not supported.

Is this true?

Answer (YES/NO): NO